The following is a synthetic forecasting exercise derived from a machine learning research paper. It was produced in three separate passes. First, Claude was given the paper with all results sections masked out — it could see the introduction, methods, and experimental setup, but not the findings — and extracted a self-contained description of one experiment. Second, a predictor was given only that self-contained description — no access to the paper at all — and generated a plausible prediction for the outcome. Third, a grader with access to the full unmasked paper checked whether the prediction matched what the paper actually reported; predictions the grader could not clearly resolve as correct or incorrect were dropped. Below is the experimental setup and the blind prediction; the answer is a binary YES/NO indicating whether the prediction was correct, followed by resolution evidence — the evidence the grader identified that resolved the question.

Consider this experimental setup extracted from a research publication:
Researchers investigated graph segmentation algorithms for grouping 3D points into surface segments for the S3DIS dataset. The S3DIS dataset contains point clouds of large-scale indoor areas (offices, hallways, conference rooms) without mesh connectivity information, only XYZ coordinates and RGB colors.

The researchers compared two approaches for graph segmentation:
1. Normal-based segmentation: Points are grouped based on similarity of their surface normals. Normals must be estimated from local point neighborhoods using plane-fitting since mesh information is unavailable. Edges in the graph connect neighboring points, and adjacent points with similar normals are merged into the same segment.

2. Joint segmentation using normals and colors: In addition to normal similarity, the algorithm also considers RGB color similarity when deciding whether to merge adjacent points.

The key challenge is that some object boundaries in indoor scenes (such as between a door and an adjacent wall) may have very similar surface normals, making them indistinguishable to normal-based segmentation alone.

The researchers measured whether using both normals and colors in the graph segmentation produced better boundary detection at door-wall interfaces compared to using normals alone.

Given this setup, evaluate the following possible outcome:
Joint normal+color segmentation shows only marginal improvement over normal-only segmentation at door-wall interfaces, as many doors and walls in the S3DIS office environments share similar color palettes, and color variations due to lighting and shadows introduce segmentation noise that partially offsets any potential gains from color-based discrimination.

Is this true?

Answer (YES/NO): NO